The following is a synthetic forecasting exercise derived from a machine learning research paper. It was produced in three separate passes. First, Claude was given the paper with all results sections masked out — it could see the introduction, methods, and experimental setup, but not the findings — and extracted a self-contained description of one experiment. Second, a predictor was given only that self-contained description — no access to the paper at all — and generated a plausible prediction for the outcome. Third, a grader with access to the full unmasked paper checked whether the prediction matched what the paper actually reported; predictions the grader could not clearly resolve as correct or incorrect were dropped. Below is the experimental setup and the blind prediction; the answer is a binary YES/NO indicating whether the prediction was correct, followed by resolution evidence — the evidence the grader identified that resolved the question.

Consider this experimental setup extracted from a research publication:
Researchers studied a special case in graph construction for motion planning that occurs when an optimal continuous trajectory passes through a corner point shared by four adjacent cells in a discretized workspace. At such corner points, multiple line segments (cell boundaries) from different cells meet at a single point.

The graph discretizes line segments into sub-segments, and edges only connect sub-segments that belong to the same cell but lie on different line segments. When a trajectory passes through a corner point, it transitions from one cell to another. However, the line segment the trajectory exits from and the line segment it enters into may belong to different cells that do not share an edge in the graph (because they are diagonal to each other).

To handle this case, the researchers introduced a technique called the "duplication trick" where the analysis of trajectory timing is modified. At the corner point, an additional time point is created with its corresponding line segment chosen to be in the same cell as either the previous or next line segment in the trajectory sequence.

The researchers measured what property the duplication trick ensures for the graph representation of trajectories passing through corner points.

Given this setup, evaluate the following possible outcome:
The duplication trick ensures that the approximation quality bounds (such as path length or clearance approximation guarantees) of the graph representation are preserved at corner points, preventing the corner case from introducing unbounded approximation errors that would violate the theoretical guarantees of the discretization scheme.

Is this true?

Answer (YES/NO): NO